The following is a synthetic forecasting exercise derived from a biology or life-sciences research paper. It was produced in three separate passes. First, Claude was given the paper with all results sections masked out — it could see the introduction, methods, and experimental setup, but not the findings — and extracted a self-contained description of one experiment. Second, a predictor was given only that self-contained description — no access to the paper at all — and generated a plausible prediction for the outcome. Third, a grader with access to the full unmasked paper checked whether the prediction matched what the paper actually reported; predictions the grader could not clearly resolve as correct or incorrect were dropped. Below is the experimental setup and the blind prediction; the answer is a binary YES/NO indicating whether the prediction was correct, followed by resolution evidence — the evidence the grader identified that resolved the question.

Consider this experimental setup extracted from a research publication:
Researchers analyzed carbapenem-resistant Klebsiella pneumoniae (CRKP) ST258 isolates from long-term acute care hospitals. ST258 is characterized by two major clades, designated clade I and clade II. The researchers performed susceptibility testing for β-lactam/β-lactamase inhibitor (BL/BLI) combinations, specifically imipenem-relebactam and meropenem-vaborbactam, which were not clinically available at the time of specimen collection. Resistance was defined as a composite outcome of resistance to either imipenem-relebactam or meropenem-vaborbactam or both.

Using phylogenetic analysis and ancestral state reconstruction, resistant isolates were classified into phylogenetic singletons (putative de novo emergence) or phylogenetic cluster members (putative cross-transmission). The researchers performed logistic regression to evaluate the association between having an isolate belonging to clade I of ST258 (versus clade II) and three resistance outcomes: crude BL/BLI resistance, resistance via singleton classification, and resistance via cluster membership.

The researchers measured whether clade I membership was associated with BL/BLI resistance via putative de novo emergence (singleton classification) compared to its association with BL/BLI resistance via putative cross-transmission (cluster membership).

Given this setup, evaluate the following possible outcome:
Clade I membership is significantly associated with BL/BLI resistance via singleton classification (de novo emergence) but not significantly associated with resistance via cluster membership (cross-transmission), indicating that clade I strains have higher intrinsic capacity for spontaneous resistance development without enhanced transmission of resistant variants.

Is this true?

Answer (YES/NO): NO